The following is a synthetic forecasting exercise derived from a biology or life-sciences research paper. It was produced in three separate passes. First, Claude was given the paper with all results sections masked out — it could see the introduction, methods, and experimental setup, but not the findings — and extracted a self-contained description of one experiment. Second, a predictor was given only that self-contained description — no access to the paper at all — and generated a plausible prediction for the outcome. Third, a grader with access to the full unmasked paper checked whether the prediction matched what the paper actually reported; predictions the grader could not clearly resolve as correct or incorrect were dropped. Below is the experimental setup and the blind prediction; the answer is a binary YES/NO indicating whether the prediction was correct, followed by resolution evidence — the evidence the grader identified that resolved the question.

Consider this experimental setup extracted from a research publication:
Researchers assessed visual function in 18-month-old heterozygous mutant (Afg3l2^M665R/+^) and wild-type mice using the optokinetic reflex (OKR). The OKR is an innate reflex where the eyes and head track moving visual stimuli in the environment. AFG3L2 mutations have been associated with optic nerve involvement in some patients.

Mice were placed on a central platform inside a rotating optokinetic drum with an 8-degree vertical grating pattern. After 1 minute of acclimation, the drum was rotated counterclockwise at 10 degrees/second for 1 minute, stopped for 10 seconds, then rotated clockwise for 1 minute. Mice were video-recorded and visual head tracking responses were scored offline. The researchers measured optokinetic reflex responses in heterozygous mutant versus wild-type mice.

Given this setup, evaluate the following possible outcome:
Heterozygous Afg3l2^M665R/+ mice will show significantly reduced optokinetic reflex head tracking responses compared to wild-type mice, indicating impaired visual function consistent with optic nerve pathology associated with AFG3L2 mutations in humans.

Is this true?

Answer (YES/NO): NO